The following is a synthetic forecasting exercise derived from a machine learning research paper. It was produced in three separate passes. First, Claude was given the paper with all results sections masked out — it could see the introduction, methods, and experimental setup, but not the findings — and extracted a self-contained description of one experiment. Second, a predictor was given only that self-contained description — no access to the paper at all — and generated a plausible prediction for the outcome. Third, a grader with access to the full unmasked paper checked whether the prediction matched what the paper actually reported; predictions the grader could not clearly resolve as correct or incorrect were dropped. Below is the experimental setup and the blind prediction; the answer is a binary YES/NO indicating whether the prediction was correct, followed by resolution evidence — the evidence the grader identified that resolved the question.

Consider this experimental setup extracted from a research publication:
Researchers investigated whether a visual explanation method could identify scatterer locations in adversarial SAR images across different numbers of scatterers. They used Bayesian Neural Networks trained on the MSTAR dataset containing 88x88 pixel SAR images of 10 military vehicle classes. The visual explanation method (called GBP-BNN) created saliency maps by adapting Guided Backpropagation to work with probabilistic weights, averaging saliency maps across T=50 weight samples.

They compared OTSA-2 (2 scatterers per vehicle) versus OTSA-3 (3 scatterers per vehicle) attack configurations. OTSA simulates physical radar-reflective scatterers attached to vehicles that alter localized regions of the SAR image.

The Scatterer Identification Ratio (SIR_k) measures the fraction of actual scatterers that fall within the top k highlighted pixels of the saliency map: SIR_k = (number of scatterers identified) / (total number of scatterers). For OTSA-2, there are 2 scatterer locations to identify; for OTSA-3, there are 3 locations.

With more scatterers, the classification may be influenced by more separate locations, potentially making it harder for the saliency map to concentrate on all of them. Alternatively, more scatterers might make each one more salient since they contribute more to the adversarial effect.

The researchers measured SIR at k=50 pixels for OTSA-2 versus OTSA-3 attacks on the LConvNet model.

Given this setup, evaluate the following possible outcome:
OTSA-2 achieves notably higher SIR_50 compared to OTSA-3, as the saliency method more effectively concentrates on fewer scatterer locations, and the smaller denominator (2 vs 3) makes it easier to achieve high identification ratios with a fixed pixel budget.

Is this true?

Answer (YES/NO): YES